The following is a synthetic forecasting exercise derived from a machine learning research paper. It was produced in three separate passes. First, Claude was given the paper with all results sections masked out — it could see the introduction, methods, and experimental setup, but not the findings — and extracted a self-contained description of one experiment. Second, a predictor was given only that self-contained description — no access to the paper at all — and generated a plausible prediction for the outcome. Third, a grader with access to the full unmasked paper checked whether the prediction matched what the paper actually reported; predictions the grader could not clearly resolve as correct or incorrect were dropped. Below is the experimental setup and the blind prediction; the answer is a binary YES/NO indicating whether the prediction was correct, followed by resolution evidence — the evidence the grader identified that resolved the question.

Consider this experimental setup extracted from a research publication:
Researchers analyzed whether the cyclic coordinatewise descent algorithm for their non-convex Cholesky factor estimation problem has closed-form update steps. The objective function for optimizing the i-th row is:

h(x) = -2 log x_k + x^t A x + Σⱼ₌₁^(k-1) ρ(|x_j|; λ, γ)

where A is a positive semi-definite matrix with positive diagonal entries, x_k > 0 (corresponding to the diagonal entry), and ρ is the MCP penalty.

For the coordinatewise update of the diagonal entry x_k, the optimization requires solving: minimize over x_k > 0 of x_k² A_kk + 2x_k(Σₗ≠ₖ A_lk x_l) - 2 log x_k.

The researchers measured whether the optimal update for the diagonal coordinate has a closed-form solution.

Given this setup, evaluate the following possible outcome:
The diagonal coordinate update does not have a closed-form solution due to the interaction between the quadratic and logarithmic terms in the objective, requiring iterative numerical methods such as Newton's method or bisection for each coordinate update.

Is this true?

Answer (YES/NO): NO